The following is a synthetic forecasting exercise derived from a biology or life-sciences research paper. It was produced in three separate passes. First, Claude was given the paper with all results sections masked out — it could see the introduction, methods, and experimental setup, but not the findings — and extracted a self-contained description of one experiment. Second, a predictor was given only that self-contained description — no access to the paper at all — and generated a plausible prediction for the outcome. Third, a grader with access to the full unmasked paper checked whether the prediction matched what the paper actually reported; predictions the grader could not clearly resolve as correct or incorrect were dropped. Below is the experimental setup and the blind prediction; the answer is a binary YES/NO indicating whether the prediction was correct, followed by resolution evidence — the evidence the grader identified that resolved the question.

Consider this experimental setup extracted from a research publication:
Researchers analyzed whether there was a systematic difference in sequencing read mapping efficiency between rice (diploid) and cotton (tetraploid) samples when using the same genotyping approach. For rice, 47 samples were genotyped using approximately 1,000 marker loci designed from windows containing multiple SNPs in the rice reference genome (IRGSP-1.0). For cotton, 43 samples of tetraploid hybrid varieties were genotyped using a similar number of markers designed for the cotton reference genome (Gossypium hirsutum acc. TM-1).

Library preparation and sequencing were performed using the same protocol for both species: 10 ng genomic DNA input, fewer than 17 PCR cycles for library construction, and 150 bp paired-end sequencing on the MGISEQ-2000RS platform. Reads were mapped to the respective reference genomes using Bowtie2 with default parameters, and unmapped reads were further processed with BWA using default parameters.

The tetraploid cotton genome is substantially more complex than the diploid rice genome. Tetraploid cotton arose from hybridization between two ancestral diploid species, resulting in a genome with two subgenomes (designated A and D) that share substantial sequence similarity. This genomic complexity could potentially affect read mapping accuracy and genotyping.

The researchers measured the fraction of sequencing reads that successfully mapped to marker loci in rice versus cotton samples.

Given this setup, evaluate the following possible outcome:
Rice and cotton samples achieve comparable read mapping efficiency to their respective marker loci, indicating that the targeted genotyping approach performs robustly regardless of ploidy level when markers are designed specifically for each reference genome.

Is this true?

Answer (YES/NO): YES